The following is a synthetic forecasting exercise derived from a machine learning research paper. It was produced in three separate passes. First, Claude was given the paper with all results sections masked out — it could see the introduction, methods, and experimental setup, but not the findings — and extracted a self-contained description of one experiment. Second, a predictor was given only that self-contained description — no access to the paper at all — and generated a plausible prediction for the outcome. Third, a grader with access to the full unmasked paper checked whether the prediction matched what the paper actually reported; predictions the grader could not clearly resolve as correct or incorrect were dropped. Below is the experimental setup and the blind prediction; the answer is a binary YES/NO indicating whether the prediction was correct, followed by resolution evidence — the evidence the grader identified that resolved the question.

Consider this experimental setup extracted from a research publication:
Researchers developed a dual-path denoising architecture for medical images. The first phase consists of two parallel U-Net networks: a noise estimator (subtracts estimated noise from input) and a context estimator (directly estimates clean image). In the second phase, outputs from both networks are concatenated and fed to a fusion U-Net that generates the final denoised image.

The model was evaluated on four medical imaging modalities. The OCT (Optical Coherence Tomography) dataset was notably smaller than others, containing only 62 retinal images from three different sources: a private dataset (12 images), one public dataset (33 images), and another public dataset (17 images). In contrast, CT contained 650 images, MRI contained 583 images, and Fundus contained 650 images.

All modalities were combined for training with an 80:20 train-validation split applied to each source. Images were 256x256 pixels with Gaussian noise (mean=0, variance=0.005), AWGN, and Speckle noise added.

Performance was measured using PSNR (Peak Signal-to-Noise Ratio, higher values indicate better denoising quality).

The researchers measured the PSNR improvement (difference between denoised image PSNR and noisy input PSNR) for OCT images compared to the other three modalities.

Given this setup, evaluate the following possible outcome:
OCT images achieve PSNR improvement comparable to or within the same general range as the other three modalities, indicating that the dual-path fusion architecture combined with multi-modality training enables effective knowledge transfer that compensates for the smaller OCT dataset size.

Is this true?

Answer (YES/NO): NO